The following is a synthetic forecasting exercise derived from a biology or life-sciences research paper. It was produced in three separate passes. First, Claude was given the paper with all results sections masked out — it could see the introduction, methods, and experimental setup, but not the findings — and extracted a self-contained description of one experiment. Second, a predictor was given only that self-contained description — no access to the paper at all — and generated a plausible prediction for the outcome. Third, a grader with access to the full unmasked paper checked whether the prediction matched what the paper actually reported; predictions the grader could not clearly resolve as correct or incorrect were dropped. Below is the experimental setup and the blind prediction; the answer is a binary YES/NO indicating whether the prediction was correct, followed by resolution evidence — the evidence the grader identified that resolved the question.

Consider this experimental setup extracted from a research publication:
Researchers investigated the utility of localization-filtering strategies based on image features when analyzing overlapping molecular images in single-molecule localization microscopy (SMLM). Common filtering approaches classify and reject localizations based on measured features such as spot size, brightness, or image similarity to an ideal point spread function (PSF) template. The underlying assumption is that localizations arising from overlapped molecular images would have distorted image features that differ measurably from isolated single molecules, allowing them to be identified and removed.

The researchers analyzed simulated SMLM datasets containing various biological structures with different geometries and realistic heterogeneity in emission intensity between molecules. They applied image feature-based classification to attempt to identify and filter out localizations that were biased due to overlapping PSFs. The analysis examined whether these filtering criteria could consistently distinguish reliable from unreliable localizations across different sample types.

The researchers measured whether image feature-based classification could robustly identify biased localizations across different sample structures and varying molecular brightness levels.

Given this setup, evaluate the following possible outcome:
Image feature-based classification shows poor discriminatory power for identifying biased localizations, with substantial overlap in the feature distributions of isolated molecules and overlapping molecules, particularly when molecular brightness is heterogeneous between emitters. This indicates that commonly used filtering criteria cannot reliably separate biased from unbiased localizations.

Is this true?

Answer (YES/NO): YES